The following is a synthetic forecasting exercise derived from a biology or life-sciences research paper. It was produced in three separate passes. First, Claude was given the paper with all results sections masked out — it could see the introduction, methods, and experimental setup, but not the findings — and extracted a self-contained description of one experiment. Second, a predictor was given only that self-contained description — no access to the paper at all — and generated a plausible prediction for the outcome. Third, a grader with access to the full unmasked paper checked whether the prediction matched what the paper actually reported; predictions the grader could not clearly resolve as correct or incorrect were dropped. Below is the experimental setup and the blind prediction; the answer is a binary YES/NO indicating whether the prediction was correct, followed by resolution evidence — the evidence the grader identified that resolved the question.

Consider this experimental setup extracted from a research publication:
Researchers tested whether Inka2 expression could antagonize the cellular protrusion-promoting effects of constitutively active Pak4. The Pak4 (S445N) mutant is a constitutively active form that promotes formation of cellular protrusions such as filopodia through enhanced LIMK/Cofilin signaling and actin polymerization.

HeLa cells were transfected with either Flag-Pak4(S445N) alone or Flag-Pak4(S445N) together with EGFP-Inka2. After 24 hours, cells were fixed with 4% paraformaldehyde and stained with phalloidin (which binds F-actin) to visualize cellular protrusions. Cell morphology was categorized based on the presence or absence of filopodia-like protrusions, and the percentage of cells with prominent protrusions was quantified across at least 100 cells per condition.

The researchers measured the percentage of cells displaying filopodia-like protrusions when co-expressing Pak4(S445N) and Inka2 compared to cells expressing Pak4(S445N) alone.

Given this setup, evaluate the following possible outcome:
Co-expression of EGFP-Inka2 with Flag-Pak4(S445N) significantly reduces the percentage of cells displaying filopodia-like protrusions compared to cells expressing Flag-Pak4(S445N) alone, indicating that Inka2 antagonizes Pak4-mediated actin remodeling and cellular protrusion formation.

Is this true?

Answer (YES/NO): YES